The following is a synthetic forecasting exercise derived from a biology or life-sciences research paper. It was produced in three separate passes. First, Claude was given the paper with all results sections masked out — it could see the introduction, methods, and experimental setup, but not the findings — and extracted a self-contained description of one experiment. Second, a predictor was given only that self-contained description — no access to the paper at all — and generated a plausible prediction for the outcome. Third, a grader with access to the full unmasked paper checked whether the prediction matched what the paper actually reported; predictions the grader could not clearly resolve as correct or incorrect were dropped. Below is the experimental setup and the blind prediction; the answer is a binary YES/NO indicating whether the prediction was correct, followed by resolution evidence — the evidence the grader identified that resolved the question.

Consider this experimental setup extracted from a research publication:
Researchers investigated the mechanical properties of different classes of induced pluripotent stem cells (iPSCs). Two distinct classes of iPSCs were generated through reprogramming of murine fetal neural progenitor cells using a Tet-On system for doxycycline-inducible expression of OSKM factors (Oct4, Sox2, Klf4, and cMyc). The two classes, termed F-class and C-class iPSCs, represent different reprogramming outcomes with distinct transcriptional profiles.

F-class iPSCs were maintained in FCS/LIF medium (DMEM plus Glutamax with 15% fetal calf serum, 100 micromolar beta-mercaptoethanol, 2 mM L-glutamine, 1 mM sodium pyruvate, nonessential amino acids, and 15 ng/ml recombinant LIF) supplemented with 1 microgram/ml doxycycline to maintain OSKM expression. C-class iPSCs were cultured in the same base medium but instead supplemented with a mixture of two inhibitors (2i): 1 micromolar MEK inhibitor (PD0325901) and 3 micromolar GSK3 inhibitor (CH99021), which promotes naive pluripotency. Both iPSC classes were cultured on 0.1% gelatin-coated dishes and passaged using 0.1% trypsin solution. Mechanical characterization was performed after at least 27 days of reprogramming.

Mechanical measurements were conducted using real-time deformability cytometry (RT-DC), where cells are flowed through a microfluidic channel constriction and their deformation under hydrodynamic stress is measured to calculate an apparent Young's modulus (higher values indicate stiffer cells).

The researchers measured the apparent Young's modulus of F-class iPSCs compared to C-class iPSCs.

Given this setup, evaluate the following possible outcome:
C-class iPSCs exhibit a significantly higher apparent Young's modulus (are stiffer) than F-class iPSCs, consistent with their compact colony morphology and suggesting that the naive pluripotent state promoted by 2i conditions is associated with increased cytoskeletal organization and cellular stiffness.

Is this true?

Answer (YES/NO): YES